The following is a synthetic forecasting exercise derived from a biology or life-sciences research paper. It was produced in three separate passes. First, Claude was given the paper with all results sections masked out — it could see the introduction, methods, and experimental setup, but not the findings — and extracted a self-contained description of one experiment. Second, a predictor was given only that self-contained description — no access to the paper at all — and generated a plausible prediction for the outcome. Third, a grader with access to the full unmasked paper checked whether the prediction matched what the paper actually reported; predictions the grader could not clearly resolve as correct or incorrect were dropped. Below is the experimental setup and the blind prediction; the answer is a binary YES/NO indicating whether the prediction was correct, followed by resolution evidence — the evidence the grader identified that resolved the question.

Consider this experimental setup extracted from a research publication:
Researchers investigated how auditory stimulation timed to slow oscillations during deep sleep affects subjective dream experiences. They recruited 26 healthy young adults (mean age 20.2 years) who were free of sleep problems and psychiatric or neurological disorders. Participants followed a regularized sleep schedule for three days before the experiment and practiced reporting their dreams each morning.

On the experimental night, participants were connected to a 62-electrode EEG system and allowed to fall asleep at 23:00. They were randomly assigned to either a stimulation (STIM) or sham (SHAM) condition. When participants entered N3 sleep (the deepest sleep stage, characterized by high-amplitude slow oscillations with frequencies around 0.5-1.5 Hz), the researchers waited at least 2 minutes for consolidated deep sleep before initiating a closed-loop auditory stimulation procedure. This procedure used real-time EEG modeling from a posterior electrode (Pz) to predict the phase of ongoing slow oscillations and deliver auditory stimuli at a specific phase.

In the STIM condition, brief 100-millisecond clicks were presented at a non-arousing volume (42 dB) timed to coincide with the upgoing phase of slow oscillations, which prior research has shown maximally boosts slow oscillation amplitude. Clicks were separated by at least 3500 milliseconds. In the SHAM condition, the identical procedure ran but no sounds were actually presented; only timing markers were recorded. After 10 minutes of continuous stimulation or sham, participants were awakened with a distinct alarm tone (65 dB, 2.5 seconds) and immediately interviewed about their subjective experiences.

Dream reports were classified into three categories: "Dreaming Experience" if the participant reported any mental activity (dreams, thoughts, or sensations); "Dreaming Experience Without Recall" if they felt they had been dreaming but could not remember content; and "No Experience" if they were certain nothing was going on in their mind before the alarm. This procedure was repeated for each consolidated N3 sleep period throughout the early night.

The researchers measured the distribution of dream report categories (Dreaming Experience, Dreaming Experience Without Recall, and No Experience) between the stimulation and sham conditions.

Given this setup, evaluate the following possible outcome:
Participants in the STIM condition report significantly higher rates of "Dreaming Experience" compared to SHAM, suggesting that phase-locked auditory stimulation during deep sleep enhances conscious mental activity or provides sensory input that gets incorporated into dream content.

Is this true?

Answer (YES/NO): NO